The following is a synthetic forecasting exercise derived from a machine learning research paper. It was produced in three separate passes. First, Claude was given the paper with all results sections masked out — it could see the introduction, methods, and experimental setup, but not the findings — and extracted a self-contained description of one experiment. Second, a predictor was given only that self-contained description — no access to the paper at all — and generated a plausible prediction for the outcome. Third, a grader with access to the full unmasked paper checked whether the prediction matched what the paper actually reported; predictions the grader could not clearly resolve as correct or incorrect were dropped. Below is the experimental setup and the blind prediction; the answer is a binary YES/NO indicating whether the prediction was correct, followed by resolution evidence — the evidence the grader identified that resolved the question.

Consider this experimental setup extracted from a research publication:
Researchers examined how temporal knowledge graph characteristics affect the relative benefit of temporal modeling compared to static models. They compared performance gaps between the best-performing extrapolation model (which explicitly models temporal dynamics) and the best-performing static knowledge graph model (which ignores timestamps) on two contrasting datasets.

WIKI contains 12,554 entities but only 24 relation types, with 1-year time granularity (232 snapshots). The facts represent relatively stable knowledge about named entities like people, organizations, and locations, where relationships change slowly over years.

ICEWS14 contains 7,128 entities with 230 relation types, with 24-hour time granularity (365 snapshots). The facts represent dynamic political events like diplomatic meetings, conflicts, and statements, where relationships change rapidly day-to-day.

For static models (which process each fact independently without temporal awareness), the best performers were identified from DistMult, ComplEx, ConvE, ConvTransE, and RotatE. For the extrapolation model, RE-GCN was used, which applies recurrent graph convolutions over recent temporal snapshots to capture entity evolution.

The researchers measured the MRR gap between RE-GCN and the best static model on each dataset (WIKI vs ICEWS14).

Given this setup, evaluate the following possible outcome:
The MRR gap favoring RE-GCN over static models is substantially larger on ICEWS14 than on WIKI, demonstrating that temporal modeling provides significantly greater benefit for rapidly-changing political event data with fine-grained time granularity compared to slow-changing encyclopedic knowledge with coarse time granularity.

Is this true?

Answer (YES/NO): NO